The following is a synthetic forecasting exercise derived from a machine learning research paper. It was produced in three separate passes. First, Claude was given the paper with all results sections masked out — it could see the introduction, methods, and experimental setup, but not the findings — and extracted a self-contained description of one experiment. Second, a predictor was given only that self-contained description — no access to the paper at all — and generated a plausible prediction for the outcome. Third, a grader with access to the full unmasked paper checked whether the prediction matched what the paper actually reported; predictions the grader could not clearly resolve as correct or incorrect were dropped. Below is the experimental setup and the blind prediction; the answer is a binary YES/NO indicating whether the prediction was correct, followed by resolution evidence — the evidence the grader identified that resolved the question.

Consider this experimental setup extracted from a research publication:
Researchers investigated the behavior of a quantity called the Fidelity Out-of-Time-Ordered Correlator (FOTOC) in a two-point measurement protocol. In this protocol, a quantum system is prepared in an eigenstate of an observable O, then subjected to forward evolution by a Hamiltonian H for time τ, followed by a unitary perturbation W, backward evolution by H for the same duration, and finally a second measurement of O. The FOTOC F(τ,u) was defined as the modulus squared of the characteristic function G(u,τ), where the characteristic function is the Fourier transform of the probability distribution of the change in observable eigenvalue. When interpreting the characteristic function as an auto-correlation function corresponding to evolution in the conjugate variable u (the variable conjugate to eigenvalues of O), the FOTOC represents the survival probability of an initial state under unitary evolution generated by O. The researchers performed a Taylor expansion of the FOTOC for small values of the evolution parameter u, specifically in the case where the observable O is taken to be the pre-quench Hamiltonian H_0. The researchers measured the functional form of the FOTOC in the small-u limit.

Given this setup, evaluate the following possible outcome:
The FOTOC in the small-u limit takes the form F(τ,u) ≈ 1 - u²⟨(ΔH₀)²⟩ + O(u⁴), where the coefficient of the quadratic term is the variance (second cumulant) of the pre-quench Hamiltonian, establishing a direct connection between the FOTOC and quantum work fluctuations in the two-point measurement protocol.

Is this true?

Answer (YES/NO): NO